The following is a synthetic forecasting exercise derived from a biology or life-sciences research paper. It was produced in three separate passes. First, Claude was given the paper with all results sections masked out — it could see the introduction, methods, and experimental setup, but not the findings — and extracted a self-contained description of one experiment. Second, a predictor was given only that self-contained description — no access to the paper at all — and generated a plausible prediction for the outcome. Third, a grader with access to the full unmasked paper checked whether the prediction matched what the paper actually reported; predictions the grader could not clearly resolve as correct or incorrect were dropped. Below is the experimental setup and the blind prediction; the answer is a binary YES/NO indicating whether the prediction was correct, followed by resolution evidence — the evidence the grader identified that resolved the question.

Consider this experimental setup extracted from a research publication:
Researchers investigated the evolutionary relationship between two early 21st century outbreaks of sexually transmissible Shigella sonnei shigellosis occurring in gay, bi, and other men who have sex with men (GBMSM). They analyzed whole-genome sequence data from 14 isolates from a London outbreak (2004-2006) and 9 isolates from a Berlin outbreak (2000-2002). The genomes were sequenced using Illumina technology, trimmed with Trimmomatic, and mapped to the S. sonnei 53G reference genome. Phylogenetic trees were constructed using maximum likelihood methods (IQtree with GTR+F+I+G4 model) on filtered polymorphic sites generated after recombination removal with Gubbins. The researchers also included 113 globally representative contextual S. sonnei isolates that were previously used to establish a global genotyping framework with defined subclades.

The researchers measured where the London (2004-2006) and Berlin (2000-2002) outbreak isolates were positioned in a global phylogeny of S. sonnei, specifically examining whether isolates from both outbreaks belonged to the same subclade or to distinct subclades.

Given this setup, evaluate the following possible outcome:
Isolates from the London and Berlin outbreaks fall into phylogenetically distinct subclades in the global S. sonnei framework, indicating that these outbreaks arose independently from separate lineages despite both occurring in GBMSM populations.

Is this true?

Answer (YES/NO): NO